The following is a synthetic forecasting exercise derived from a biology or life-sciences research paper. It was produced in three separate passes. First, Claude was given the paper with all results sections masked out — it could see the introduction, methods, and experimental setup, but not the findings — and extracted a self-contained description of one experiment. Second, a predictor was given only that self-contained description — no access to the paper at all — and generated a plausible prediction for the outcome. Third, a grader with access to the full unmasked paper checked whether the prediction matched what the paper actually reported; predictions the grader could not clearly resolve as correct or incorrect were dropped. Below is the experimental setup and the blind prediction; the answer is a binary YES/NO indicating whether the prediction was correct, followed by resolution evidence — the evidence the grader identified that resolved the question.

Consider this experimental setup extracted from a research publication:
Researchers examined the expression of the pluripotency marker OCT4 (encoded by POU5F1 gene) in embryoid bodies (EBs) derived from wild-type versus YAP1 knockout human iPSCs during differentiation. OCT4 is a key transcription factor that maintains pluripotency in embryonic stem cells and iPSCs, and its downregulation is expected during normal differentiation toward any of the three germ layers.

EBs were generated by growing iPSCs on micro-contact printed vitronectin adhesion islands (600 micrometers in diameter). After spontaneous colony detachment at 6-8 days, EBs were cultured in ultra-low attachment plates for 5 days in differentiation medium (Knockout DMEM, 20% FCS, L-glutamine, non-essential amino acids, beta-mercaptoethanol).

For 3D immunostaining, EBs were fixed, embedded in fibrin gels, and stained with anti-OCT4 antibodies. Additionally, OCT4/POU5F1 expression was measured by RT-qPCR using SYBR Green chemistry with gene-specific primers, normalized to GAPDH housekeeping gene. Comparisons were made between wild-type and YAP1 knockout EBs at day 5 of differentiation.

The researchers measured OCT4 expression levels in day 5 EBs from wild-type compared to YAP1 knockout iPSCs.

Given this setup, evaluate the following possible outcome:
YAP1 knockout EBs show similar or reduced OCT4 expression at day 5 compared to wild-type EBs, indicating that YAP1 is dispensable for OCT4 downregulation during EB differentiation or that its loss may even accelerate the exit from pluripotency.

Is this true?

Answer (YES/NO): NO